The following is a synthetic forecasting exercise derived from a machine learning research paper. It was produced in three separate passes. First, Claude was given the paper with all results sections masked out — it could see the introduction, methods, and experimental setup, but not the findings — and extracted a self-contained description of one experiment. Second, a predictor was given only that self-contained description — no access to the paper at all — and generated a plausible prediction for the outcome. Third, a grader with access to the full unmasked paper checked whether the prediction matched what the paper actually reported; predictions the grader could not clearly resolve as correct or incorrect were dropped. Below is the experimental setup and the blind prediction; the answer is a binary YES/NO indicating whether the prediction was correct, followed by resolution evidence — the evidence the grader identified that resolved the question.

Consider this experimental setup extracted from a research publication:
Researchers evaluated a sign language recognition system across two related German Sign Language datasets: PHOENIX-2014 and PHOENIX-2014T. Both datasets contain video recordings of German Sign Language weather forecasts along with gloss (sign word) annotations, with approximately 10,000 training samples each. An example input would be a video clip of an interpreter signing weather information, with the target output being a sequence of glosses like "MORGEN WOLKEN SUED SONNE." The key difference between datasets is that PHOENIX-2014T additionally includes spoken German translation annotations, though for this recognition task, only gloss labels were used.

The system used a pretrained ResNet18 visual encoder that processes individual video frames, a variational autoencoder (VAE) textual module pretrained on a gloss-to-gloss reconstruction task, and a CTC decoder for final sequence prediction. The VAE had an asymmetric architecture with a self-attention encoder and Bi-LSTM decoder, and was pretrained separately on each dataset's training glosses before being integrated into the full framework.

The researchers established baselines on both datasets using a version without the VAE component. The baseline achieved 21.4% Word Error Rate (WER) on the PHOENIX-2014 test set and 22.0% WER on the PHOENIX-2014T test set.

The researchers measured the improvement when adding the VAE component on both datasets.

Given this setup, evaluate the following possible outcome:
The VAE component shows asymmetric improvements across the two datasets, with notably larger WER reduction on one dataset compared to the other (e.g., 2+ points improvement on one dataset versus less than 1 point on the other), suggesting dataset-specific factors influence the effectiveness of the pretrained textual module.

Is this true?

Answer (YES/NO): NO